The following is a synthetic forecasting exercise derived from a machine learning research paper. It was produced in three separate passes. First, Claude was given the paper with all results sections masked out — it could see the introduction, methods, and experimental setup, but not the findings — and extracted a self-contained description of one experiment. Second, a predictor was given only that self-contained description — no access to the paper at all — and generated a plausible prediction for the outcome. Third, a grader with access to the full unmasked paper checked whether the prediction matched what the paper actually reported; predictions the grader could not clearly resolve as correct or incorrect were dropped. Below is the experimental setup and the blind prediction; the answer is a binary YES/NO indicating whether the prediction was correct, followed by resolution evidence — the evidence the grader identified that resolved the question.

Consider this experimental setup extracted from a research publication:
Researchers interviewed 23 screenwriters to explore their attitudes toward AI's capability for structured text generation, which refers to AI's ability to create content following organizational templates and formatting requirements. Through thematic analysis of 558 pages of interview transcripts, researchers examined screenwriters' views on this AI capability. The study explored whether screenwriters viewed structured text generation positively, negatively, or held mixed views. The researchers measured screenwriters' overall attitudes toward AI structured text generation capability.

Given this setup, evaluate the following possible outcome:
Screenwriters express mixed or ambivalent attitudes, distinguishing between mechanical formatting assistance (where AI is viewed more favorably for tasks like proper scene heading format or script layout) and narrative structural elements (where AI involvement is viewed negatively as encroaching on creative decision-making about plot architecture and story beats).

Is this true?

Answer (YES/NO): YES